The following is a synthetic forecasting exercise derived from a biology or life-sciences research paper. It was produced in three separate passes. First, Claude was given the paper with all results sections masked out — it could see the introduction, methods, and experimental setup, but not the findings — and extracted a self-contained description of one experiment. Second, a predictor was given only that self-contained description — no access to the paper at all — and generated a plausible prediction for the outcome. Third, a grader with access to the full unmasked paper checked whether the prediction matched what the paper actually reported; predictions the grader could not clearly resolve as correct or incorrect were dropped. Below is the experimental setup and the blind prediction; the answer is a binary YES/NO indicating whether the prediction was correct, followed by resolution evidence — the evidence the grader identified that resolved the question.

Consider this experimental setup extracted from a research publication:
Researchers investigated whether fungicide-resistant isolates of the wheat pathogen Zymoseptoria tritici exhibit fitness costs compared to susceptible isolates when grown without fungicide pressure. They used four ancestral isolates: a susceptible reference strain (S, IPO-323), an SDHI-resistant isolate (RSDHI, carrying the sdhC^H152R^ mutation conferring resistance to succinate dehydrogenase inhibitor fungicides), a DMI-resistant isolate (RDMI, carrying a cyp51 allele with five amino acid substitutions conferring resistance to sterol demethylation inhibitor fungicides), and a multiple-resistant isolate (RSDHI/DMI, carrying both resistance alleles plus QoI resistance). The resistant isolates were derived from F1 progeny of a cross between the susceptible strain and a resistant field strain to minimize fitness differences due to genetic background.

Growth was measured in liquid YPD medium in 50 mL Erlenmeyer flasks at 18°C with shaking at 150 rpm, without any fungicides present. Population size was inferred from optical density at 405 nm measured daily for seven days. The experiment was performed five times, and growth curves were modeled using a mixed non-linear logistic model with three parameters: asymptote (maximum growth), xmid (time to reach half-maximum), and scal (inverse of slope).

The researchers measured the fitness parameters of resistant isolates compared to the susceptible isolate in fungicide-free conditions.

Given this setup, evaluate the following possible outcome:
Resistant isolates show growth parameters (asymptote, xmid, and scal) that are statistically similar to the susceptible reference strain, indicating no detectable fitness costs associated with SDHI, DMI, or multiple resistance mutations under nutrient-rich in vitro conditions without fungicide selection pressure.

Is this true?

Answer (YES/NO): NO